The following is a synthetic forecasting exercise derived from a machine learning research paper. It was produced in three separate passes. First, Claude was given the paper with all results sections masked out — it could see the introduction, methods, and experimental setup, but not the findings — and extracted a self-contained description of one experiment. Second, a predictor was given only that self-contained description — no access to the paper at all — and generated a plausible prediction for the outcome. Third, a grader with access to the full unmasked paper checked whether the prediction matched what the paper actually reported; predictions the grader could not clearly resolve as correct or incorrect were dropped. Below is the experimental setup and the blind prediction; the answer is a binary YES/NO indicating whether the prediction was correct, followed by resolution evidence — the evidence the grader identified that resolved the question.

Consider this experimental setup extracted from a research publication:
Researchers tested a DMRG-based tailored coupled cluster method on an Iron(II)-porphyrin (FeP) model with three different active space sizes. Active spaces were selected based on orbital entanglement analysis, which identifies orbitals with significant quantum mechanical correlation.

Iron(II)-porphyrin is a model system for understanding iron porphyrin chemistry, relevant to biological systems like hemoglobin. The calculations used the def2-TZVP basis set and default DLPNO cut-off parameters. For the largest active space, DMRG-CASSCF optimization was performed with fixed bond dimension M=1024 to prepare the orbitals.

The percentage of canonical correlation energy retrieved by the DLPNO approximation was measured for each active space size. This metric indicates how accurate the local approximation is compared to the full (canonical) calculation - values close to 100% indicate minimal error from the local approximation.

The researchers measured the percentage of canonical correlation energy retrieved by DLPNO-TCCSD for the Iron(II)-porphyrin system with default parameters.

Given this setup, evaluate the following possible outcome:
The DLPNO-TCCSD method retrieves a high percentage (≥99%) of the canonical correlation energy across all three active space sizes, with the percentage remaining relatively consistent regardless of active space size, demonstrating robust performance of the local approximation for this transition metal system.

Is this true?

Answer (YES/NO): YES